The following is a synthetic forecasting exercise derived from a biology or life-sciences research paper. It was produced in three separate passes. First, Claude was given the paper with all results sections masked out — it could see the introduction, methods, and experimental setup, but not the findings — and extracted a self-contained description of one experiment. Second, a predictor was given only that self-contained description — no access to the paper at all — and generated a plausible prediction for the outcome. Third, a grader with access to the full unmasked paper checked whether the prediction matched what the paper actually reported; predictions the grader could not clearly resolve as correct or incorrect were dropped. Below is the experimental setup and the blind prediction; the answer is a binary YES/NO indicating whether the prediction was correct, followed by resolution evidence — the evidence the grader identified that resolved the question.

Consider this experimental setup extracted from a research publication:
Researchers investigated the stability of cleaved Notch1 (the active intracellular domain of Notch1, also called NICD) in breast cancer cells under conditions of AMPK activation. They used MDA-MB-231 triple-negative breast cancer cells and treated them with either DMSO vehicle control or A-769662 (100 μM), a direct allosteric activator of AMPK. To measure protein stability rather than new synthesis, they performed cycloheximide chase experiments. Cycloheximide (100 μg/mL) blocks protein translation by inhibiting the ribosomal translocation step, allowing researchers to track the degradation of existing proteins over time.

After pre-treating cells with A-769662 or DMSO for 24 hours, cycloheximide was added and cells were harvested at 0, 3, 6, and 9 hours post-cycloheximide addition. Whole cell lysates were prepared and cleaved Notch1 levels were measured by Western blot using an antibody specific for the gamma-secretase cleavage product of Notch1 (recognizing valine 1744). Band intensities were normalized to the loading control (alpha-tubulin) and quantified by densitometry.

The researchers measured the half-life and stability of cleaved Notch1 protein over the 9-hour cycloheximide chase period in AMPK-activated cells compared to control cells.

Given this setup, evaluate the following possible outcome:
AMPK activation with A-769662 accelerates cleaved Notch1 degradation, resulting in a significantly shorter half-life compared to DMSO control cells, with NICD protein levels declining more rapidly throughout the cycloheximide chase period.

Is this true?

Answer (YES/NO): NO